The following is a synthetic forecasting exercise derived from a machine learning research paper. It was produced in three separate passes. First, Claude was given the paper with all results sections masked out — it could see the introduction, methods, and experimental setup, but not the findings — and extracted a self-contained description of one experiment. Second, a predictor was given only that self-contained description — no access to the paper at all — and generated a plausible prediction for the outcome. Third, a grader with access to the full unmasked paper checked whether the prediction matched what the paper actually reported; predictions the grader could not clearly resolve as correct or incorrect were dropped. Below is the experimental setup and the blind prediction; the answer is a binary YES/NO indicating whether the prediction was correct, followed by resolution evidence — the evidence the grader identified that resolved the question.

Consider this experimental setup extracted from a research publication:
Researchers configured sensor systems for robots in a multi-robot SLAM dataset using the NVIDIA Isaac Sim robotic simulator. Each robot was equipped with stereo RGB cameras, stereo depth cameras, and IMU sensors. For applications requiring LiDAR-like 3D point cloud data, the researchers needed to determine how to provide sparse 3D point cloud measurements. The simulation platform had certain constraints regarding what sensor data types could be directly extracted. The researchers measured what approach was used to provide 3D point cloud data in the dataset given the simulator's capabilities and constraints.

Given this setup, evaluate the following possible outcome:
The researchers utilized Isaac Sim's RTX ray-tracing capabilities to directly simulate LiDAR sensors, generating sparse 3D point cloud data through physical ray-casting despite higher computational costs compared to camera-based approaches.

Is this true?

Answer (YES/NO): NO